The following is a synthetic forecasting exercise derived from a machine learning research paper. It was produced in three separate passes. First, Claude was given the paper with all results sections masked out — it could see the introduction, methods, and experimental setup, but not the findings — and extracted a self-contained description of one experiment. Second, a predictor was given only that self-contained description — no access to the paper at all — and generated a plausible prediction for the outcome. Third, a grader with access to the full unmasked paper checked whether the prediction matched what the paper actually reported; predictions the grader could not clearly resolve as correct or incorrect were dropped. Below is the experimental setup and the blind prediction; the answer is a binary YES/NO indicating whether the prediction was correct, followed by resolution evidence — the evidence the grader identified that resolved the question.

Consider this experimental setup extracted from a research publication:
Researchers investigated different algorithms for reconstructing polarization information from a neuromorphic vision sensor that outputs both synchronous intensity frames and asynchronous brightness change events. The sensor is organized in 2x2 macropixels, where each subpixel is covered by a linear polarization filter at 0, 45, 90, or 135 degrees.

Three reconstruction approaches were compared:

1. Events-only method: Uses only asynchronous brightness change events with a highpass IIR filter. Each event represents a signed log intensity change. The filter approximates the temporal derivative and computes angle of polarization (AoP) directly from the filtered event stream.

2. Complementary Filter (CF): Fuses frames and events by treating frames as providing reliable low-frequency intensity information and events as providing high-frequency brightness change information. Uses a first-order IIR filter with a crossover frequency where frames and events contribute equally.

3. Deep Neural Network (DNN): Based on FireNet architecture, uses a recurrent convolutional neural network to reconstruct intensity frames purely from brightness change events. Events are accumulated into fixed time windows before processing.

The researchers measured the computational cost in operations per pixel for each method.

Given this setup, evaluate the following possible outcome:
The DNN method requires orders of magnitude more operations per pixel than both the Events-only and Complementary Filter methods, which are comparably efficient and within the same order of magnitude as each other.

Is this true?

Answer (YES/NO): YES